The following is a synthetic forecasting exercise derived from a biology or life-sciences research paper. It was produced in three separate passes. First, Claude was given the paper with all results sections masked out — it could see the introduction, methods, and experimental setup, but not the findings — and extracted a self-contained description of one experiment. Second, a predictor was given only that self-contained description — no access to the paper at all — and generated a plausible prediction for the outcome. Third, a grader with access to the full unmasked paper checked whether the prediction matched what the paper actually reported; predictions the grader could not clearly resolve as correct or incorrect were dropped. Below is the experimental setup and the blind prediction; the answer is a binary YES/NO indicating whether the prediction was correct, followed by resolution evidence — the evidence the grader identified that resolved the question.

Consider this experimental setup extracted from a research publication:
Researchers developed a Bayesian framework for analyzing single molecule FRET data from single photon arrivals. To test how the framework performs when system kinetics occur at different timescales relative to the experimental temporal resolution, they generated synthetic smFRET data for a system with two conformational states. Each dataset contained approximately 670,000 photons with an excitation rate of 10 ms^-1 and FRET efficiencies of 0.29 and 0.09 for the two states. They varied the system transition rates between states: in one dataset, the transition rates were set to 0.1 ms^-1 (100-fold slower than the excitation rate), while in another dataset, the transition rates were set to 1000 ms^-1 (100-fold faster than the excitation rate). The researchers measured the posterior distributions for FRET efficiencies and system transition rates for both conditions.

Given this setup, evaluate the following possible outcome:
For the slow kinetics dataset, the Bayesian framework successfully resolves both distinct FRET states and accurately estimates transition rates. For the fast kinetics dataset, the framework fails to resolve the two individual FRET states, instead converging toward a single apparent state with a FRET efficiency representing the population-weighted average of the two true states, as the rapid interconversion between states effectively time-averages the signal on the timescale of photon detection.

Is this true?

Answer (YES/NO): YES